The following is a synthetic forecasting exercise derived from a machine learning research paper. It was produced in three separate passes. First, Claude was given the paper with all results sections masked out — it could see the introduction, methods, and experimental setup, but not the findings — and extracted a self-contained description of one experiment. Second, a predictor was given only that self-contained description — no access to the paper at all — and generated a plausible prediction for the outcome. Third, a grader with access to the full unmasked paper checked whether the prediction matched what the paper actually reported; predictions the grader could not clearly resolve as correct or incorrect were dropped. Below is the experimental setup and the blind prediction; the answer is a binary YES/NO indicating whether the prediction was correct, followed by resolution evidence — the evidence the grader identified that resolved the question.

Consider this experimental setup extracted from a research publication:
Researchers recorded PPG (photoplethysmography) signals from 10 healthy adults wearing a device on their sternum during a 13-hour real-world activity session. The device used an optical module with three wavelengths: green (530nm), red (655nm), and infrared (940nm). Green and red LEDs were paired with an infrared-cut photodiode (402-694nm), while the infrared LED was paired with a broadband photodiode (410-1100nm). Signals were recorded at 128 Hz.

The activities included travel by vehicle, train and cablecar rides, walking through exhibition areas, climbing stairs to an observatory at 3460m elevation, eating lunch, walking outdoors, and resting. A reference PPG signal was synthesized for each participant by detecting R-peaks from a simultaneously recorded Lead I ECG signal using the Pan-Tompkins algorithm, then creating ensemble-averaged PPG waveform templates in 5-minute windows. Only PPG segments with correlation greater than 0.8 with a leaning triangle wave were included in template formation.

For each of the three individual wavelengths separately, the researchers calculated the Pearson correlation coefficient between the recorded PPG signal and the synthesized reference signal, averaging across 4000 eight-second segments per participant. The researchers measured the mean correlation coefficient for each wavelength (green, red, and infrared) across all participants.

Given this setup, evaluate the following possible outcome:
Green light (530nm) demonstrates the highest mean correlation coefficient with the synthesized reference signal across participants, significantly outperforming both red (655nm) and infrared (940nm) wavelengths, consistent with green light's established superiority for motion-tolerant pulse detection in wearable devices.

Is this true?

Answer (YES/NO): YES